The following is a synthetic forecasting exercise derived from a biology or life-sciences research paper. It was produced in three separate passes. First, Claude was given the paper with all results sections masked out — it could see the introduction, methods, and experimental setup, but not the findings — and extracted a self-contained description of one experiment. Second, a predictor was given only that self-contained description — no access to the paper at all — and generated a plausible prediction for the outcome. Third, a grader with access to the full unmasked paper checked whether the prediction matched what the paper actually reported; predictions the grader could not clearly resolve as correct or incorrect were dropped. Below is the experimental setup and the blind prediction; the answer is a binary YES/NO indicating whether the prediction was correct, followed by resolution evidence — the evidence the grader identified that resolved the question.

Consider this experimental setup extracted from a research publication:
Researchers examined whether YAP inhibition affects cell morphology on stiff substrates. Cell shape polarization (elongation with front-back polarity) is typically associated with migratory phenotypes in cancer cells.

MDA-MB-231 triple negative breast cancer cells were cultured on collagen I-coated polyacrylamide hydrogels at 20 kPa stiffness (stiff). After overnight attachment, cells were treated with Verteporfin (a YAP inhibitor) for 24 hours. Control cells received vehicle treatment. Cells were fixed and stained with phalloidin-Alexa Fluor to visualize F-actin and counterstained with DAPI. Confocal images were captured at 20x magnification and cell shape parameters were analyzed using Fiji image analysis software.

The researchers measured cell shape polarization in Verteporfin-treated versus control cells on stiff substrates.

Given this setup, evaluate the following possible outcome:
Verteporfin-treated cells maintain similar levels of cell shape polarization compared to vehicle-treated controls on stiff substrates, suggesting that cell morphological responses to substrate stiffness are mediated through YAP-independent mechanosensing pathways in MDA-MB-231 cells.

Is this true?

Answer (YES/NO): NO